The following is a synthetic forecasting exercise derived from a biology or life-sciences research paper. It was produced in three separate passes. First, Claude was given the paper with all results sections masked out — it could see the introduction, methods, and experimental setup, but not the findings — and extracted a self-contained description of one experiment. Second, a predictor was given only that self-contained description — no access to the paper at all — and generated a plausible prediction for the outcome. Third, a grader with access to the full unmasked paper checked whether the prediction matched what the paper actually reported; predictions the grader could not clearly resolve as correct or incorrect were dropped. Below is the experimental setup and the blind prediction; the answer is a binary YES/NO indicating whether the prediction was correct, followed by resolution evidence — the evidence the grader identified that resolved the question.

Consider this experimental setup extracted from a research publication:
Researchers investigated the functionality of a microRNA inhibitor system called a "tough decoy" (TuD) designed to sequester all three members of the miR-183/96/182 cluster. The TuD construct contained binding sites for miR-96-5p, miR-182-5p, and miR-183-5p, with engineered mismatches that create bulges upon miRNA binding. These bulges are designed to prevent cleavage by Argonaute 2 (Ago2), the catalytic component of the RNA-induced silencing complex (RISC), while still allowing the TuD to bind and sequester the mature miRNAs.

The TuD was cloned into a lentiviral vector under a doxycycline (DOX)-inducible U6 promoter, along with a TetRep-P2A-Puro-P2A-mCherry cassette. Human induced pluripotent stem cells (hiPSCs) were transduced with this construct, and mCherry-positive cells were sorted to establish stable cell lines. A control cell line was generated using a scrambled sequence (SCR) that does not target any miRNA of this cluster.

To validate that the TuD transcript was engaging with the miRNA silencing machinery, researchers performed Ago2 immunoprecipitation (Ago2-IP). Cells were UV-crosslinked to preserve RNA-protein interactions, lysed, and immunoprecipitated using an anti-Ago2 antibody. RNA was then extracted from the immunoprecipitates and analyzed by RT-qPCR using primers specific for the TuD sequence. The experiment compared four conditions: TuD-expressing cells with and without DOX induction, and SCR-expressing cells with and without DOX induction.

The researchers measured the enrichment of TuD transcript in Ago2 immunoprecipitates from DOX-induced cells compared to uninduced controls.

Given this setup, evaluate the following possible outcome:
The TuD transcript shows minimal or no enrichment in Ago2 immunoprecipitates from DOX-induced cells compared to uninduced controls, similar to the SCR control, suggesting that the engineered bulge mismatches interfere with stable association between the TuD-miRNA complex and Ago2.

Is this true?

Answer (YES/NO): NO